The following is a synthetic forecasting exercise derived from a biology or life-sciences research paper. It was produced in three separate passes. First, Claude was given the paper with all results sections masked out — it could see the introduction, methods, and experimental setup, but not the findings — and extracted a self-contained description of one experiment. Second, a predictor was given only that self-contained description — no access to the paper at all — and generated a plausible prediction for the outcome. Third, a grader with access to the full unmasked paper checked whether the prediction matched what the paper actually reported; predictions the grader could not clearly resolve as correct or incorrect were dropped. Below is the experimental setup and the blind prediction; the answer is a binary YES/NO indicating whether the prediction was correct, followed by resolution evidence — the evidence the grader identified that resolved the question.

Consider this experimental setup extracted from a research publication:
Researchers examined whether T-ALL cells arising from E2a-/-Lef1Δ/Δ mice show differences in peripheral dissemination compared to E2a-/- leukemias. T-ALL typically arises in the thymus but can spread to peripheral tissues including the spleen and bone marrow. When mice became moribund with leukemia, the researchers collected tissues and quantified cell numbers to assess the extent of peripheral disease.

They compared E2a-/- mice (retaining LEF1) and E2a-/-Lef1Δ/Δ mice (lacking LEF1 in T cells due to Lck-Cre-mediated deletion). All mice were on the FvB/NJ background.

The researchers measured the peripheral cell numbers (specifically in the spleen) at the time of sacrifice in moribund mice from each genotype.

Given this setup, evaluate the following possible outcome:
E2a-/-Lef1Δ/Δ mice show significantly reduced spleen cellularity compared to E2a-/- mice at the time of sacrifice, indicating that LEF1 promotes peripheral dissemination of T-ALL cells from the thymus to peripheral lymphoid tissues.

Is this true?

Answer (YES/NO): NO